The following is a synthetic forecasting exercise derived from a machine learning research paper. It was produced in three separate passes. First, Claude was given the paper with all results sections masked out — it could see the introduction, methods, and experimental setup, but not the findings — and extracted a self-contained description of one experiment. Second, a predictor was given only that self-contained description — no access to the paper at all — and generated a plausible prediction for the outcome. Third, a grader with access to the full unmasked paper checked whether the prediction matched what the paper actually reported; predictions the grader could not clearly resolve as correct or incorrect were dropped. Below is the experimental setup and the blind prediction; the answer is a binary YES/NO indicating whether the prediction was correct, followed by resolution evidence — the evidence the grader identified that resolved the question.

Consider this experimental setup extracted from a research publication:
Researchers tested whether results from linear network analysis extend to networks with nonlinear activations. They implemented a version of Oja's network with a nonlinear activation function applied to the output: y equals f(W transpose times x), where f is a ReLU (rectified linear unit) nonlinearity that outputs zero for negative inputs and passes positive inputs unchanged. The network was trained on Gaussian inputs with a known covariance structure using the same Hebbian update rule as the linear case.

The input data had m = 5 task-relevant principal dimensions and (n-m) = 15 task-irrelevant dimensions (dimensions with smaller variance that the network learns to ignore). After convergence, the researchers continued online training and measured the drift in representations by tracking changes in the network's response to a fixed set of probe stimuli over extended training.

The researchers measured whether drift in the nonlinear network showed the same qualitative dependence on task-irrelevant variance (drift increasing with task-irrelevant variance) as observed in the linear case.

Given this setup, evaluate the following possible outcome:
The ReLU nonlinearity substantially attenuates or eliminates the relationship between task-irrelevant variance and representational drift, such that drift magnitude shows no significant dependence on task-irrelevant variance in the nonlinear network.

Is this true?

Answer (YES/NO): NO